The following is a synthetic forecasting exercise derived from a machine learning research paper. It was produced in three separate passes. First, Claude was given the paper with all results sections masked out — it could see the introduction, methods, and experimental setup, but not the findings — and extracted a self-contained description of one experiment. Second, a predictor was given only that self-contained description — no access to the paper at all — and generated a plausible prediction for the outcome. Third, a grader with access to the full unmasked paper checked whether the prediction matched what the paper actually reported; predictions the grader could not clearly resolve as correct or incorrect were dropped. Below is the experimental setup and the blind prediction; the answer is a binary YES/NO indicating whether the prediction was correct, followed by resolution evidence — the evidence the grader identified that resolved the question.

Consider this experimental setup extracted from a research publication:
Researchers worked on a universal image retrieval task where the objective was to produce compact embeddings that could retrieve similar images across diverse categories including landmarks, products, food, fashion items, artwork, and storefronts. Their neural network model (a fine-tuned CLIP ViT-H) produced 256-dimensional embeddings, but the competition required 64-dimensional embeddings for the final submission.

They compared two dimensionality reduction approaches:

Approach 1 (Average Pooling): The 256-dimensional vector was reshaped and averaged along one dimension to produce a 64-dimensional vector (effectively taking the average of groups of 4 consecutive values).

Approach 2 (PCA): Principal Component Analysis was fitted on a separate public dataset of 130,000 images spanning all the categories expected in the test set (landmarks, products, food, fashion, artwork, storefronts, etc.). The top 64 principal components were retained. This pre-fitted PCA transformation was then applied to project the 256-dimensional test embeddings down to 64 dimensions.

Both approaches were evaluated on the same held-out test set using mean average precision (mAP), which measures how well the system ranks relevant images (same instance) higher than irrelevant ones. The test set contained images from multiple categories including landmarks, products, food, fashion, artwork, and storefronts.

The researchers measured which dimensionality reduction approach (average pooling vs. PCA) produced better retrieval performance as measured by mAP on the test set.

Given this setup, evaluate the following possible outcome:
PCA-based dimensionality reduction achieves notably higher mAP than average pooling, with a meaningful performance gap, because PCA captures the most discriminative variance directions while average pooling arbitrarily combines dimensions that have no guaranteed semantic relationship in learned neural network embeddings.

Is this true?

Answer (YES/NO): YES